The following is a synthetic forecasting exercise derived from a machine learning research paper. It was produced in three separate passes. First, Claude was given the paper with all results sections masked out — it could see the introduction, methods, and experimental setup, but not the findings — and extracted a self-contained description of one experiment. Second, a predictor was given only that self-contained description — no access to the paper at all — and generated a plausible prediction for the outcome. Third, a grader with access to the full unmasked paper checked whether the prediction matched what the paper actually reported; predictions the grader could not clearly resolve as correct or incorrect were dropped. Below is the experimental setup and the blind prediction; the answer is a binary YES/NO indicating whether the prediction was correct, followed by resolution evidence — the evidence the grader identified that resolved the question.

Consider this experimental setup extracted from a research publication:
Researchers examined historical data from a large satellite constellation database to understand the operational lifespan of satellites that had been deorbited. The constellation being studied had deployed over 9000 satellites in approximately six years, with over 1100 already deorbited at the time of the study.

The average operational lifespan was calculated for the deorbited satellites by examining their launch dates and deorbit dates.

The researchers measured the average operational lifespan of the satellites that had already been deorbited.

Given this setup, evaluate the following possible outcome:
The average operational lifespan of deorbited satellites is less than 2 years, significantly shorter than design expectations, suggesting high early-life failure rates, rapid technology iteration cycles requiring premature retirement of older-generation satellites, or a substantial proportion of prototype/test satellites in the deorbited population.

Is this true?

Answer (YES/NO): NO